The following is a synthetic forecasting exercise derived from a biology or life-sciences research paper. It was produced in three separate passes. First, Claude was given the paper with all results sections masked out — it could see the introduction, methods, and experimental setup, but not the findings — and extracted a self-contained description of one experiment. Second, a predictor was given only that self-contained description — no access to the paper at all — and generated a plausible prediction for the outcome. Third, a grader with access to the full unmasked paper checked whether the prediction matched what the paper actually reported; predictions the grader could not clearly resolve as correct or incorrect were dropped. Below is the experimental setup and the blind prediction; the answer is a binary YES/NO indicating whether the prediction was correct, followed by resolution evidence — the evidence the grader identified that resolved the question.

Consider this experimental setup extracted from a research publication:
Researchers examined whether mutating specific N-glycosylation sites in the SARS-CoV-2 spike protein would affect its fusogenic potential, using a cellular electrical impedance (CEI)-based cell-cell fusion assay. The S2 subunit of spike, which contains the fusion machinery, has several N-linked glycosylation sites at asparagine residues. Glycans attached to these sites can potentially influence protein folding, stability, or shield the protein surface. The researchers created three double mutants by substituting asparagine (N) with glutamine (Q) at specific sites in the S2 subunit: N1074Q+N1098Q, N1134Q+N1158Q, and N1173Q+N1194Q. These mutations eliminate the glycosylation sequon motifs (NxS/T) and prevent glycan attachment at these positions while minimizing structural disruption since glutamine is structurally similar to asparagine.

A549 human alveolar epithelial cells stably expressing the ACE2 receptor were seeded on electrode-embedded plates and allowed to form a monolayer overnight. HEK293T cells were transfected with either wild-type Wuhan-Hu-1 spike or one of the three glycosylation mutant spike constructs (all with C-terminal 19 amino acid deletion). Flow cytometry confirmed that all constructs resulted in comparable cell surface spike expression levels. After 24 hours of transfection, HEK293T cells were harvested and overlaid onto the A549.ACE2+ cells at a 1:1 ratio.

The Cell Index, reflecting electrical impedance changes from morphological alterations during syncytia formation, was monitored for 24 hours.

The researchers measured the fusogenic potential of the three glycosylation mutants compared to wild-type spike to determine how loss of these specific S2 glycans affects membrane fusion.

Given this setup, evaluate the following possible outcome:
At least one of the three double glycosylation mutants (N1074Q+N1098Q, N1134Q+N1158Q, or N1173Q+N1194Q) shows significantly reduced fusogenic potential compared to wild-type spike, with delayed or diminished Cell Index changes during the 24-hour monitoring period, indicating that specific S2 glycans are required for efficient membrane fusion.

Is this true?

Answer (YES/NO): NO